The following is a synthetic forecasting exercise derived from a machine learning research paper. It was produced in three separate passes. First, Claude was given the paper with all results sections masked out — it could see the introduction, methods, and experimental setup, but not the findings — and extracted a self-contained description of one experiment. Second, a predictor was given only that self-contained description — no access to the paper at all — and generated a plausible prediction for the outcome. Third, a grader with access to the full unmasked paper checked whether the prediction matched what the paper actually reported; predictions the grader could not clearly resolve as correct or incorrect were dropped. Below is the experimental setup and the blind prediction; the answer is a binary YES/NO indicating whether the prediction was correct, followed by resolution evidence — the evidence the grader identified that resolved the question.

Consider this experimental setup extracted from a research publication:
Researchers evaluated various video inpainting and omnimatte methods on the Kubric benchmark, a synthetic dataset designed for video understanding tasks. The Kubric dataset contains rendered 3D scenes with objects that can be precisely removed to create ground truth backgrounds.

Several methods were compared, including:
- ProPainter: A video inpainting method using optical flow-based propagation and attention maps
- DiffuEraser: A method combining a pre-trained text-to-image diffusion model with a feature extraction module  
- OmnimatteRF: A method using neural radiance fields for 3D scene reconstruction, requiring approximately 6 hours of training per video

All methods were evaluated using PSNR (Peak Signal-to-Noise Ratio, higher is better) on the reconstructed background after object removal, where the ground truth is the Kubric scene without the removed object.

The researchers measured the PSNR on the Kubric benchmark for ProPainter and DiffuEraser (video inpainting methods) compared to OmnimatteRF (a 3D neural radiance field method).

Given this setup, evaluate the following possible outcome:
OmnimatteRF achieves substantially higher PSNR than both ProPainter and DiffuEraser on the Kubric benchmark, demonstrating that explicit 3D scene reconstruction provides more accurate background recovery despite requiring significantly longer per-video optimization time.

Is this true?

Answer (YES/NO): YES